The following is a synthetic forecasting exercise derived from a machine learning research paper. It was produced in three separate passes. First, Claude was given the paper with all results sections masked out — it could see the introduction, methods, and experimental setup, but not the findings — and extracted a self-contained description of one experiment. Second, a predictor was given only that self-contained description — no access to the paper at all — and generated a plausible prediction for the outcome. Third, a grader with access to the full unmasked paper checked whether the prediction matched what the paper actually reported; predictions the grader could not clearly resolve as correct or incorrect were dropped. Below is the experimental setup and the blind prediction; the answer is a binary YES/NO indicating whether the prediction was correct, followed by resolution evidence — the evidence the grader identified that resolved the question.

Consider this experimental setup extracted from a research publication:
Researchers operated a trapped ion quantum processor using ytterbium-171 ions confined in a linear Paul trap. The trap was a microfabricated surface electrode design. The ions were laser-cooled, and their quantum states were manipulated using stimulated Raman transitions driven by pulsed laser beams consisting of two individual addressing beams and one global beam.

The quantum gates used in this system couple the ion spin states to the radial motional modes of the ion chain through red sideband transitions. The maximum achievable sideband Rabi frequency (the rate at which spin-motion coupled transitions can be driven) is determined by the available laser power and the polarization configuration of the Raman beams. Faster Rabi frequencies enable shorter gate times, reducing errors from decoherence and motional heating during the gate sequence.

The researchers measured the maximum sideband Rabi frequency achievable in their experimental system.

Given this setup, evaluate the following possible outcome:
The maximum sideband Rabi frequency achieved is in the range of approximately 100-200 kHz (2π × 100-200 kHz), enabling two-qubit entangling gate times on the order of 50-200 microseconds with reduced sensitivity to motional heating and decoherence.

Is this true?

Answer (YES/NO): NO